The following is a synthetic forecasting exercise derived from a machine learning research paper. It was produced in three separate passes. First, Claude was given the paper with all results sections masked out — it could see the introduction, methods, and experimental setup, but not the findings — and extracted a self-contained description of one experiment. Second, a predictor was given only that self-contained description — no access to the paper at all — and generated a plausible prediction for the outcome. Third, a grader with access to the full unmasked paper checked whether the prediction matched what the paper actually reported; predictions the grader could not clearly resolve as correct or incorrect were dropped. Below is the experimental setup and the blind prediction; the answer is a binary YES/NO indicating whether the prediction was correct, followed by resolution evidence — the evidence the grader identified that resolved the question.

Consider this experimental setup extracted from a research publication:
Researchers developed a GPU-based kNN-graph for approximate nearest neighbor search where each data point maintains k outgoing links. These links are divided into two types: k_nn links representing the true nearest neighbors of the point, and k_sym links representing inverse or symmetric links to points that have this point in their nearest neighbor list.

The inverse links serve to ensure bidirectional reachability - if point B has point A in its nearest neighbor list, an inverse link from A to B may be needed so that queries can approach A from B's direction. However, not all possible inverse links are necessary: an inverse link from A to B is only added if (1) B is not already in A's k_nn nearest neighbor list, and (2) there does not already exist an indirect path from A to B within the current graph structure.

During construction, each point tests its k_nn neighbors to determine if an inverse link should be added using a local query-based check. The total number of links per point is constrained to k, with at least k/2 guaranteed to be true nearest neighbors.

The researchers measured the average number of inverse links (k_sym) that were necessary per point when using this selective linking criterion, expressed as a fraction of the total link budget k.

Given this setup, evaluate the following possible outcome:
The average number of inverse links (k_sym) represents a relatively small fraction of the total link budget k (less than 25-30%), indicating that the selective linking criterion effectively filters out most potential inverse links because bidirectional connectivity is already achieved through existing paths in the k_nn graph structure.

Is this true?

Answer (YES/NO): YES